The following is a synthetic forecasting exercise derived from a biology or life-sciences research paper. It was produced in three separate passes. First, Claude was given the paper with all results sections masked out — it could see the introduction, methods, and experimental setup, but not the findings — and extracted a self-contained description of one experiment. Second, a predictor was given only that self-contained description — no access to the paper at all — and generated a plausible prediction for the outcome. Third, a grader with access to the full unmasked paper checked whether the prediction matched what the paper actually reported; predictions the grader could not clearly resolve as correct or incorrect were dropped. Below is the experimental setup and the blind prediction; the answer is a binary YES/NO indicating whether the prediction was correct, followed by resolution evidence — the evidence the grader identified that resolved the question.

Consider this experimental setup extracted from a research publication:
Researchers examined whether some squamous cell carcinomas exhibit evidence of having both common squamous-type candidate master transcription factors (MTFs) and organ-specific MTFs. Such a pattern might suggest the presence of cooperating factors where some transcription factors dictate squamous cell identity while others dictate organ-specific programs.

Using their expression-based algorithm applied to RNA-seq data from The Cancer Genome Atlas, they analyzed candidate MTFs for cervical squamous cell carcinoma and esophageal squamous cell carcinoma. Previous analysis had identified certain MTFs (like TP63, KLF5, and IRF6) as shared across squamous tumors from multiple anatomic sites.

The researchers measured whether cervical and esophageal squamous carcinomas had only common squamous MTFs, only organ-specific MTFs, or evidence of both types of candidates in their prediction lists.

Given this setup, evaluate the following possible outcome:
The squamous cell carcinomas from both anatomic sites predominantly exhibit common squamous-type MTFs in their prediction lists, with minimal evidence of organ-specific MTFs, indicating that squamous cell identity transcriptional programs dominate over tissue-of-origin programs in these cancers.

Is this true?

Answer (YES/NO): NO